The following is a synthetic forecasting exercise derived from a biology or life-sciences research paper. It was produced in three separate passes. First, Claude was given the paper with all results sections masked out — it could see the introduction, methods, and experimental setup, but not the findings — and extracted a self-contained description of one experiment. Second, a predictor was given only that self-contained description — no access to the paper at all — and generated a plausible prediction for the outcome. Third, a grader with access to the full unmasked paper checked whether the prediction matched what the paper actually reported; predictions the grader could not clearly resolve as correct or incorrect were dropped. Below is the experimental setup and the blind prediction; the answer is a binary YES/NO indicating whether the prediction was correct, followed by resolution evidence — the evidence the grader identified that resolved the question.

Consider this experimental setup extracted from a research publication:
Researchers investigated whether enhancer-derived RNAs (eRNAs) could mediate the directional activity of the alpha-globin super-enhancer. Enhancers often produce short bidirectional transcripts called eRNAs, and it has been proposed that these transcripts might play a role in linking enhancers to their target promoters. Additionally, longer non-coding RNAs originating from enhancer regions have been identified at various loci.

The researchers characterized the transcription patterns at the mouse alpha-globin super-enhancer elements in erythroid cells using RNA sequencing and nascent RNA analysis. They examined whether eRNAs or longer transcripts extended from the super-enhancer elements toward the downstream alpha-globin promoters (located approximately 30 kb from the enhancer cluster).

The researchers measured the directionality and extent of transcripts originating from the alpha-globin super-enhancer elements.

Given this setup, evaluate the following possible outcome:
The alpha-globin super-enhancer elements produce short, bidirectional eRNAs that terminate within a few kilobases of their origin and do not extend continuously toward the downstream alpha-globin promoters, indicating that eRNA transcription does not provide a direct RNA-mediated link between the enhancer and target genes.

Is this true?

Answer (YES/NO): YES